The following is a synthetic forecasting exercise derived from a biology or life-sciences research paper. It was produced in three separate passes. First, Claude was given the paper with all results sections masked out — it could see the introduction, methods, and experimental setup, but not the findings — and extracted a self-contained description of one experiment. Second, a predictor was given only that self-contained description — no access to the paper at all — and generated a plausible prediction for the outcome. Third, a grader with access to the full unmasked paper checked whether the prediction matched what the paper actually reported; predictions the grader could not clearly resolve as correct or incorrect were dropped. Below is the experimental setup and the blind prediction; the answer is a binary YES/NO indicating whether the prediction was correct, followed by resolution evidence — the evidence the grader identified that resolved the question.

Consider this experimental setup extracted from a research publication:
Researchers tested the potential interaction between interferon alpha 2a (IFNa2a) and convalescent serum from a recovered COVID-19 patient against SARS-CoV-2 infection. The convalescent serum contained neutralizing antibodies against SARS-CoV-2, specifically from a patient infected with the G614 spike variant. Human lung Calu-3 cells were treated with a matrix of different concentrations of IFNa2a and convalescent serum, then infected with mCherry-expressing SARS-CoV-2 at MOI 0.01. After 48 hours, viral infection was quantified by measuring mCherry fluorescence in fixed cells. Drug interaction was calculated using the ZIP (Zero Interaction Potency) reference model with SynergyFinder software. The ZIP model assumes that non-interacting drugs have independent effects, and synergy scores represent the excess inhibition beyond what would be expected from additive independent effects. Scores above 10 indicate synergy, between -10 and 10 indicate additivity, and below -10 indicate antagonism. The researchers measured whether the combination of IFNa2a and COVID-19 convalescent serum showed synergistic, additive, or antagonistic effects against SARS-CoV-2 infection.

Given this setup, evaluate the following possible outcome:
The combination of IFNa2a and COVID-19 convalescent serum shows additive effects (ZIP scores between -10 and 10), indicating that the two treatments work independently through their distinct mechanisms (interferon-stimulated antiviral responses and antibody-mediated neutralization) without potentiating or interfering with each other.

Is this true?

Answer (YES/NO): NO